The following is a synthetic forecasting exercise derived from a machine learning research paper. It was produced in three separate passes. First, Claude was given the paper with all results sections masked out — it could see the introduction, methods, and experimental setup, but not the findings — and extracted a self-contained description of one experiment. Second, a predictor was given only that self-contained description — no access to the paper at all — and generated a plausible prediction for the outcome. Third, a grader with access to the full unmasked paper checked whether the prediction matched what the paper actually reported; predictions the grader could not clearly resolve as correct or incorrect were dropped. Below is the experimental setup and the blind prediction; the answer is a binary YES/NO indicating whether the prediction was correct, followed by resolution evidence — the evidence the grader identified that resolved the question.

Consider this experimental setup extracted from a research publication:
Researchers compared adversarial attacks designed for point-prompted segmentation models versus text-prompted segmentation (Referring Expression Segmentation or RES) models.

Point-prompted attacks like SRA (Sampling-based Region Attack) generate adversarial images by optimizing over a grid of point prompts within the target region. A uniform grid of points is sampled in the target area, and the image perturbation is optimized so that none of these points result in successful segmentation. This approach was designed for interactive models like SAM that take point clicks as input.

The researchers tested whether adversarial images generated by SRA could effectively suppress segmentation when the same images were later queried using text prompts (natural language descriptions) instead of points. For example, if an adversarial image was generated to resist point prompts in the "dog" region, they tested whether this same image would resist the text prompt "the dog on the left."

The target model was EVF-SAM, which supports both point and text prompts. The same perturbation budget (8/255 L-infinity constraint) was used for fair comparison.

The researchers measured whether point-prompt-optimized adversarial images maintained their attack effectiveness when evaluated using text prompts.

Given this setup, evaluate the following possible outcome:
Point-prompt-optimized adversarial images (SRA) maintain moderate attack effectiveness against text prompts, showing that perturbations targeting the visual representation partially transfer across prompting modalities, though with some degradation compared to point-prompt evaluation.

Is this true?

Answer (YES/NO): NO